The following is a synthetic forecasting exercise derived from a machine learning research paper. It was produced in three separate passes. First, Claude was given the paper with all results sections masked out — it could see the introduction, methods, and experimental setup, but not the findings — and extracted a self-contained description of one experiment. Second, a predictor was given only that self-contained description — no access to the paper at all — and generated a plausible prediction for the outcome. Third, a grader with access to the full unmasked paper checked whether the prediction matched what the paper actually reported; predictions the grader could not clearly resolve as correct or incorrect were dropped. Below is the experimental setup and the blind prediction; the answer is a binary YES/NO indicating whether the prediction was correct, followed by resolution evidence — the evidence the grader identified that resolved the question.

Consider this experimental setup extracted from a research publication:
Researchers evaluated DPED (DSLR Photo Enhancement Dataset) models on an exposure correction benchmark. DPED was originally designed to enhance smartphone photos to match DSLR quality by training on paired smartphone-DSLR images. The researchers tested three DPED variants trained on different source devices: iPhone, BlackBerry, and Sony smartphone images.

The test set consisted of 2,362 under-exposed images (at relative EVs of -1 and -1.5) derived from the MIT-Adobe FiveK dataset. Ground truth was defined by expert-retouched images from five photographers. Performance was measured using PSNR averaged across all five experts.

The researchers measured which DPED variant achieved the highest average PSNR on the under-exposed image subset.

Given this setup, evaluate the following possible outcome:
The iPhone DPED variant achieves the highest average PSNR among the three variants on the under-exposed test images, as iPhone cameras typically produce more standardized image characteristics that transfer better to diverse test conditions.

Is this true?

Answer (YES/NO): NO